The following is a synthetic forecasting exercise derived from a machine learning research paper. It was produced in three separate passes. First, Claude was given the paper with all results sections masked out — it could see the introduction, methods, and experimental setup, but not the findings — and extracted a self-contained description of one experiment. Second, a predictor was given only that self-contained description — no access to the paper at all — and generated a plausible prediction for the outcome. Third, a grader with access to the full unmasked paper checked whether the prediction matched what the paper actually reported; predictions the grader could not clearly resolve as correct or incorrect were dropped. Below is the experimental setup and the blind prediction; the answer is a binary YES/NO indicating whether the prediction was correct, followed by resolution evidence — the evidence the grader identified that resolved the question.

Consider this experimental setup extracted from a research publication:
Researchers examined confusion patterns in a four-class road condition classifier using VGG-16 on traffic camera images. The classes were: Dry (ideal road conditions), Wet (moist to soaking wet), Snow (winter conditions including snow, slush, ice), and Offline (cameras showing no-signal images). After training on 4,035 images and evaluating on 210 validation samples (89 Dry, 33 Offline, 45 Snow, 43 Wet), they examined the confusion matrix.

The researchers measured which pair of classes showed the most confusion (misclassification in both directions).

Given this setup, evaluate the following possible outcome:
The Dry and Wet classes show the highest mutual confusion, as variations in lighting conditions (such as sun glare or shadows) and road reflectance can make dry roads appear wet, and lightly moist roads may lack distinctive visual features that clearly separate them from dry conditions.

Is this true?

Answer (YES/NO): YES